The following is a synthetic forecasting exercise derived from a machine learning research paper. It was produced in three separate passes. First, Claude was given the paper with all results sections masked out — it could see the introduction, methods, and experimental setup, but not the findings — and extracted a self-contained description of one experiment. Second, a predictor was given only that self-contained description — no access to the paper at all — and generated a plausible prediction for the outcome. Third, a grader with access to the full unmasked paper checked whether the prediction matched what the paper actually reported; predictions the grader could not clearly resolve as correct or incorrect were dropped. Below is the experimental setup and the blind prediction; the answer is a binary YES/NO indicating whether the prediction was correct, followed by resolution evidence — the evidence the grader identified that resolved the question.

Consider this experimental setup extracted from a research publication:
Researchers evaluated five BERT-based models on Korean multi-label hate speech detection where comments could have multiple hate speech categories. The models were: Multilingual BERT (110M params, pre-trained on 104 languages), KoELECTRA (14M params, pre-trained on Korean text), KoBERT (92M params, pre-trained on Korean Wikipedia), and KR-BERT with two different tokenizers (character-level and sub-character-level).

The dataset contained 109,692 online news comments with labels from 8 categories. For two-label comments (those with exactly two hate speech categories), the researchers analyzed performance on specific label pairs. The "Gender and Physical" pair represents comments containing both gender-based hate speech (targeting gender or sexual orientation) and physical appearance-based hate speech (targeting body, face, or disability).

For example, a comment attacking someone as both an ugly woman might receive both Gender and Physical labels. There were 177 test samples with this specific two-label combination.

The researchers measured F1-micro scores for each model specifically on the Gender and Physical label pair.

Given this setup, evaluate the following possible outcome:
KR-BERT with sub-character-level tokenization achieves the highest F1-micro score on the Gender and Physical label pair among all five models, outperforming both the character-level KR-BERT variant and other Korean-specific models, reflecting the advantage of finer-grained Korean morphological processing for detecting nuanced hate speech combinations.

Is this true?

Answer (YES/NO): YES